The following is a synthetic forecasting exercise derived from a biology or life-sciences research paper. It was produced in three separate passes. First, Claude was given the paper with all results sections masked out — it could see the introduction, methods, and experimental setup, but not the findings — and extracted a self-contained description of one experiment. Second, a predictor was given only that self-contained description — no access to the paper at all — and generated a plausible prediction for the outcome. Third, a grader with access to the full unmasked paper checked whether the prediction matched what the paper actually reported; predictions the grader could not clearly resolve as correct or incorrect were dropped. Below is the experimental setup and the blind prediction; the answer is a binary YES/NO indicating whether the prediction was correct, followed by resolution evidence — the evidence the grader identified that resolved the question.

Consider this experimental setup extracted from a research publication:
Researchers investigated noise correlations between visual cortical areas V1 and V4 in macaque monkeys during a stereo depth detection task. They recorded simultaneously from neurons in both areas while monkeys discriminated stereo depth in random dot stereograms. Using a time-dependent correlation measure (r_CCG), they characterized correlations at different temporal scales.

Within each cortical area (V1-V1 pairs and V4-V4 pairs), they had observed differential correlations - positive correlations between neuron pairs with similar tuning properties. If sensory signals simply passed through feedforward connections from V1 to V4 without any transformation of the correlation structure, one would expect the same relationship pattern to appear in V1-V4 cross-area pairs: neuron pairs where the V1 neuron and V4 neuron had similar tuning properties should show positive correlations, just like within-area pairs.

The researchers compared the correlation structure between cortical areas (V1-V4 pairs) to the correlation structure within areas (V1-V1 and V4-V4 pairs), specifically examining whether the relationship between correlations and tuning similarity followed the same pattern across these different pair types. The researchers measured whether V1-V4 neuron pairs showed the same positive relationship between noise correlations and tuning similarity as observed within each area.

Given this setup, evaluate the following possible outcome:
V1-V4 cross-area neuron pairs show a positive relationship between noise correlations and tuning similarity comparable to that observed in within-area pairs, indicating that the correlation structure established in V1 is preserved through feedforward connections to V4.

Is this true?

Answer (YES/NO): NO